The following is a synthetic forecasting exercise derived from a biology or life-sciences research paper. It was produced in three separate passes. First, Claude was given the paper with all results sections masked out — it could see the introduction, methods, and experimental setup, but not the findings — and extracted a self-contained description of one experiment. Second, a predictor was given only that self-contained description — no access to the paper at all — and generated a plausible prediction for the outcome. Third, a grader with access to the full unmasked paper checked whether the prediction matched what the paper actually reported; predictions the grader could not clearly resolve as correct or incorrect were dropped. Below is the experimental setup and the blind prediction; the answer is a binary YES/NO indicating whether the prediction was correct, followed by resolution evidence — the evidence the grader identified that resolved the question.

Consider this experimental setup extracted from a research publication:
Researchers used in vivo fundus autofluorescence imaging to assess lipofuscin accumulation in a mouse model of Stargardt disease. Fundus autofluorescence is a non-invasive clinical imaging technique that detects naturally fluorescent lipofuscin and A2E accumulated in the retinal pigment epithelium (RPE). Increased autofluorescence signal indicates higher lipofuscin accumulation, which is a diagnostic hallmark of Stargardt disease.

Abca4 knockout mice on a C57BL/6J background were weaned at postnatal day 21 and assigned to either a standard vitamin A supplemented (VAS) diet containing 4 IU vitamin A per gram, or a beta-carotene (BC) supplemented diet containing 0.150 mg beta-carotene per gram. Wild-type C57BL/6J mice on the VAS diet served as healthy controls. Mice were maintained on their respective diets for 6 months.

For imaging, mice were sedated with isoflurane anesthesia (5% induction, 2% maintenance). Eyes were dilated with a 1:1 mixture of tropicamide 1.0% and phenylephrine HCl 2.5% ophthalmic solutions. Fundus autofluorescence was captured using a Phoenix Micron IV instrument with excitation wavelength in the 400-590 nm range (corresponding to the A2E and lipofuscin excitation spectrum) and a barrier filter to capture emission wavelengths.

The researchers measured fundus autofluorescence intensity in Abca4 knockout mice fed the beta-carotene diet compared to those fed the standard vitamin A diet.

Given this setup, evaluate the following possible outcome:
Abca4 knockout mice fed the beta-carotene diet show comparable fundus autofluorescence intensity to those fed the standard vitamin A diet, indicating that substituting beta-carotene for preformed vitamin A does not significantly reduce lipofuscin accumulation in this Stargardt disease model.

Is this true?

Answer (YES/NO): NO